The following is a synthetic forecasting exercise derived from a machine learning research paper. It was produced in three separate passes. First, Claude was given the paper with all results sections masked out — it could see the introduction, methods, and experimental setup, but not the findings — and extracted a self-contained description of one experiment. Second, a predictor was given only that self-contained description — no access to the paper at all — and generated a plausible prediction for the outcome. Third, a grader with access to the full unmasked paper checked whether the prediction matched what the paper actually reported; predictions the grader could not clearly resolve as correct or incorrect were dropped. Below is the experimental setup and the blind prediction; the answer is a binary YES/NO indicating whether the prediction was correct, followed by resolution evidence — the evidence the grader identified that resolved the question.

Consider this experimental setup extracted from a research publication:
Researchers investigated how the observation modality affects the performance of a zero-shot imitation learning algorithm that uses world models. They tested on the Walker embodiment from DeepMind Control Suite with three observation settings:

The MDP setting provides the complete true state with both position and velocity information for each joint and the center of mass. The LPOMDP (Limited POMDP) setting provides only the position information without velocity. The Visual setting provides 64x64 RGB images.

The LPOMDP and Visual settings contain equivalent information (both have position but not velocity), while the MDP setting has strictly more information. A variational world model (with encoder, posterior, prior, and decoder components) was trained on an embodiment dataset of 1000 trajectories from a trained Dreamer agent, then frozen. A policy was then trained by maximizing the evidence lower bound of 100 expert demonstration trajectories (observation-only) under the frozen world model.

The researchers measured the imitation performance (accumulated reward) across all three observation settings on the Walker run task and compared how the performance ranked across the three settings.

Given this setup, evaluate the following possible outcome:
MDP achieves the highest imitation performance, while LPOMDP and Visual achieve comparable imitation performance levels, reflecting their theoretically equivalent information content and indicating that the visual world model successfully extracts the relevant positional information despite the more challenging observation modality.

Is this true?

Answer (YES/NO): NO